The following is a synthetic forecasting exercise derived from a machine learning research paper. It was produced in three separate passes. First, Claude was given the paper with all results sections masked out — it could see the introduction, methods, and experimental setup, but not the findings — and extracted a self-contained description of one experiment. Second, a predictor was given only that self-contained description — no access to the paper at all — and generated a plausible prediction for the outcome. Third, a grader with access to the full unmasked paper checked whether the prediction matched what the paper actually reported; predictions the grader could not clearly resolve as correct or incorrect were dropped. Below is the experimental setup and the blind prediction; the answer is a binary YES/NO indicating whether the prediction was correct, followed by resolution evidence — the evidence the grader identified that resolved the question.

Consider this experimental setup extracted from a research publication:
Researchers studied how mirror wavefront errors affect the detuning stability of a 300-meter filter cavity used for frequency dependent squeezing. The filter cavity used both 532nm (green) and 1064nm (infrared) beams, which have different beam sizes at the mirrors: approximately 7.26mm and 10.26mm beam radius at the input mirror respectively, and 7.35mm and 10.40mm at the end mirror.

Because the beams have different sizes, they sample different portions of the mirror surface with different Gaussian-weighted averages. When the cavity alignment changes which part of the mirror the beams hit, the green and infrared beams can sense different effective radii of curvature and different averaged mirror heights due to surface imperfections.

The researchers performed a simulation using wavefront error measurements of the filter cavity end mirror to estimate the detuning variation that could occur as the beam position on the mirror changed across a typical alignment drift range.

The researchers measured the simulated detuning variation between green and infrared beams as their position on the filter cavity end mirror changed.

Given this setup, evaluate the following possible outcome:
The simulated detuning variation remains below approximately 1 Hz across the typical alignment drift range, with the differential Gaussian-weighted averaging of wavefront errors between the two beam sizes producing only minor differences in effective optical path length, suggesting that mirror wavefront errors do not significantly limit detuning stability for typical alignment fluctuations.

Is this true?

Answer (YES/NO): NO